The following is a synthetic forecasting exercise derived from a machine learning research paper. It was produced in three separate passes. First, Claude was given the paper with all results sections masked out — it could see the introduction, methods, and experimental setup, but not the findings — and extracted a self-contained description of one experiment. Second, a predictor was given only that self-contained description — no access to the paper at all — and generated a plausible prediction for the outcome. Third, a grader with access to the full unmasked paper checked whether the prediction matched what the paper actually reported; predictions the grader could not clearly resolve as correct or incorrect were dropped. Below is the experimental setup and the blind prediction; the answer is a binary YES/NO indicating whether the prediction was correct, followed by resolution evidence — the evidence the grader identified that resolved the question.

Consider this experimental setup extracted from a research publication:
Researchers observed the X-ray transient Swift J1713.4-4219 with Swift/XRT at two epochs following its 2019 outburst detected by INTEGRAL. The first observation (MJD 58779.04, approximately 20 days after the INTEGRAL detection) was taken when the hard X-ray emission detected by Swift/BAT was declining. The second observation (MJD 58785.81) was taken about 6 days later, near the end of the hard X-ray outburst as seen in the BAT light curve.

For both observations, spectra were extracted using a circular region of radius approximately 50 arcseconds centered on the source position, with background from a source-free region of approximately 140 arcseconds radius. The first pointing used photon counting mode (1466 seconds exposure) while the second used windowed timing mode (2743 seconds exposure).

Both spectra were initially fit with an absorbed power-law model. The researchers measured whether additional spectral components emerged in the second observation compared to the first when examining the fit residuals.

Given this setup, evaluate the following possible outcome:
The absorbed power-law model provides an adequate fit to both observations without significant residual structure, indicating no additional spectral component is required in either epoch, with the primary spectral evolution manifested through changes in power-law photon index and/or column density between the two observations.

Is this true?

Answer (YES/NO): NO